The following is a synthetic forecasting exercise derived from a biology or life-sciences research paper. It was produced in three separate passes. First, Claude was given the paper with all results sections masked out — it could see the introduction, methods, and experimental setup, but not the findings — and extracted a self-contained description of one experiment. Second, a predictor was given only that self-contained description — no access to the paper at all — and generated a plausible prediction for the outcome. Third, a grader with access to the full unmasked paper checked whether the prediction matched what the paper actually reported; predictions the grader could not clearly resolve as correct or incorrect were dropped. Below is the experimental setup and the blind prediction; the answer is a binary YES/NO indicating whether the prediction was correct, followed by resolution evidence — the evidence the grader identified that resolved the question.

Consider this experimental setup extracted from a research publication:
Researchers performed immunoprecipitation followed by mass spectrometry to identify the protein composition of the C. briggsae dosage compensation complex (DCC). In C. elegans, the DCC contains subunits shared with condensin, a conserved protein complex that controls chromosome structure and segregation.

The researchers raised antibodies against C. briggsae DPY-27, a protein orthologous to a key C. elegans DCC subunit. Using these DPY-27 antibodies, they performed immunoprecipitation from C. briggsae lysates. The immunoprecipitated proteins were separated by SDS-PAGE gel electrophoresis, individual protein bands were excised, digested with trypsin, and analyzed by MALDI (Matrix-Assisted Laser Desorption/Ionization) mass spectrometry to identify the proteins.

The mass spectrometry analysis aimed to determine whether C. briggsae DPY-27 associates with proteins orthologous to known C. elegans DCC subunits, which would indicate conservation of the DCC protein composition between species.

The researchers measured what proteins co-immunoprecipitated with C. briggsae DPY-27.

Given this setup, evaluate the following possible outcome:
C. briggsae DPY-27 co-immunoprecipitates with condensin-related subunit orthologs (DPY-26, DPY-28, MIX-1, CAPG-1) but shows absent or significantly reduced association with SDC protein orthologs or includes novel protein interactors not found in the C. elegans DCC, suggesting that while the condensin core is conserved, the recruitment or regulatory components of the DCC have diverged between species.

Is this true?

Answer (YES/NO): NO